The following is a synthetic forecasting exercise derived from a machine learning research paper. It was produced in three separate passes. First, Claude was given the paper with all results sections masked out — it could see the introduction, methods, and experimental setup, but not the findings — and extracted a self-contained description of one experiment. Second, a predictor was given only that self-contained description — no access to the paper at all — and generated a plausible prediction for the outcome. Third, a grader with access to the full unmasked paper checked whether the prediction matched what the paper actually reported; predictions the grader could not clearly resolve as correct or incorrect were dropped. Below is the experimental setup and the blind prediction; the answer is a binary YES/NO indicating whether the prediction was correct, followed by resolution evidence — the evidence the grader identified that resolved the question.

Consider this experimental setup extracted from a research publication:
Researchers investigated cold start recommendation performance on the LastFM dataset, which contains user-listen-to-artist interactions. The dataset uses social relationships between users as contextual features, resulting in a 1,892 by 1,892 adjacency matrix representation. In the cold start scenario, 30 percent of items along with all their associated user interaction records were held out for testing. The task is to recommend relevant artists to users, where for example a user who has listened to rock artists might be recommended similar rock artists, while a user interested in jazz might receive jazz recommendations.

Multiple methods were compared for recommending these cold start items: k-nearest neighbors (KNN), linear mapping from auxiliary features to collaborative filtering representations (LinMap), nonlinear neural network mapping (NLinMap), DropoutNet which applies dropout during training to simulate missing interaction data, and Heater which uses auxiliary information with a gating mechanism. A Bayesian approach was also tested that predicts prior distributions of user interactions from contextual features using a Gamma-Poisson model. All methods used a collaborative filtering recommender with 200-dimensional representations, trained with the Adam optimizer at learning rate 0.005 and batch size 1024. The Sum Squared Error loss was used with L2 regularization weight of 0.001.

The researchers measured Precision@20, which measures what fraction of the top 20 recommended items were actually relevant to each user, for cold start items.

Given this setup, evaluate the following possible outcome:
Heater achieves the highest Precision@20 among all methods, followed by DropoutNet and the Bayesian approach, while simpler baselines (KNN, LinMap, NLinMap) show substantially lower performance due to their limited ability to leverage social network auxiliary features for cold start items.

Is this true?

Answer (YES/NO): NO